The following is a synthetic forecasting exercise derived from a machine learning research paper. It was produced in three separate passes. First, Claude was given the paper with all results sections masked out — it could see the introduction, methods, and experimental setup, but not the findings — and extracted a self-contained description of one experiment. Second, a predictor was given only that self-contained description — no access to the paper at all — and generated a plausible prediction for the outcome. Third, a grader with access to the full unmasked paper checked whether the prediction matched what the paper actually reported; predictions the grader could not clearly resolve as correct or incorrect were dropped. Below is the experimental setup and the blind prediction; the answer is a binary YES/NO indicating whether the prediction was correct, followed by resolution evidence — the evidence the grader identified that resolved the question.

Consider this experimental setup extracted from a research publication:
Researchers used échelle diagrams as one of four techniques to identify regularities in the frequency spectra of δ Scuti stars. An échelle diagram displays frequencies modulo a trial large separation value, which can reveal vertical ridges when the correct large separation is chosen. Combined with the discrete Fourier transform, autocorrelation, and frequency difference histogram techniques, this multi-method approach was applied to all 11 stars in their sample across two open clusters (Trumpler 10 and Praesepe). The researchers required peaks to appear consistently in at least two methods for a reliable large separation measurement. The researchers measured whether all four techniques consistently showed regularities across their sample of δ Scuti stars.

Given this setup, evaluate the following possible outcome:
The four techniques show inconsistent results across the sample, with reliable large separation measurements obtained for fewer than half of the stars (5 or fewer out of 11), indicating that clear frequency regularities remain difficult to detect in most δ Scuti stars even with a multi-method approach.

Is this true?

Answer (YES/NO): NO